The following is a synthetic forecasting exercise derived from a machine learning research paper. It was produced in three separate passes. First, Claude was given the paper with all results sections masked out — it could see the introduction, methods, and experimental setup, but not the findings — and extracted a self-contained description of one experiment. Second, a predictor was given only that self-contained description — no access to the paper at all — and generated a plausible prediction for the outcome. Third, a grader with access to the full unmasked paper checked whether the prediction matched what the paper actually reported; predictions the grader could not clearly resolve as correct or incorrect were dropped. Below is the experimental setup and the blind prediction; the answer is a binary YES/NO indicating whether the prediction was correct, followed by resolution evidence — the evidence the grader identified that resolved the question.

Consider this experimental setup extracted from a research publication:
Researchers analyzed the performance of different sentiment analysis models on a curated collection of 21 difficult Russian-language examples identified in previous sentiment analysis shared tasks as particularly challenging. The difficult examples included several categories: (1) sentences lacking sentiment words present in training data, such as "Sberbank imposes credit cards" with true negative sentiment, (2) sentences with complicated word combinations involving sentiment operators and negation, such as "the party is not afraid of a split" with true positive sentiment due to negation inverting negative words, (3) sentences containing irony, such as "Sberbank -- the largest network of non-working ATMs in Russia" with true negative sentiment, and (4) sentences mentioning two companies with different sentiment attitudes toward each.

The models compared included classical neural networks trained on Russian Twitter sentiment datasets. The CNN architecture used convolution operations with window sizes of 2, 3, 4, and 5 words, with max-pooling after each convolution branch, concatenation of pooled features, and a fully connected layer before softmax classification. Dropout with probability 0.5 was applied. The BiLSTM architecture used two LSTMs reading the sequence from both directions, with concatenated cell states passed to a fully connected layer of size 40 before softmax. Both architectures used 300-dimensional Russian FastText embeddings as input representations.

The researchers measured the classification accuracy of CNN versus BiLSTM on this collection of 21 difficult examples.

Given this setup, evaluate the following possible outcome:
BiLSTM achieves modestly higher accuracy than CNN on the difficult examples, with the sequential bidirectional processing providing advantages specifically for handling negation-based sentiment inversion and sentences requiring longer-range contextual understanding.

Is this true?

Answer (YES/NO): NO